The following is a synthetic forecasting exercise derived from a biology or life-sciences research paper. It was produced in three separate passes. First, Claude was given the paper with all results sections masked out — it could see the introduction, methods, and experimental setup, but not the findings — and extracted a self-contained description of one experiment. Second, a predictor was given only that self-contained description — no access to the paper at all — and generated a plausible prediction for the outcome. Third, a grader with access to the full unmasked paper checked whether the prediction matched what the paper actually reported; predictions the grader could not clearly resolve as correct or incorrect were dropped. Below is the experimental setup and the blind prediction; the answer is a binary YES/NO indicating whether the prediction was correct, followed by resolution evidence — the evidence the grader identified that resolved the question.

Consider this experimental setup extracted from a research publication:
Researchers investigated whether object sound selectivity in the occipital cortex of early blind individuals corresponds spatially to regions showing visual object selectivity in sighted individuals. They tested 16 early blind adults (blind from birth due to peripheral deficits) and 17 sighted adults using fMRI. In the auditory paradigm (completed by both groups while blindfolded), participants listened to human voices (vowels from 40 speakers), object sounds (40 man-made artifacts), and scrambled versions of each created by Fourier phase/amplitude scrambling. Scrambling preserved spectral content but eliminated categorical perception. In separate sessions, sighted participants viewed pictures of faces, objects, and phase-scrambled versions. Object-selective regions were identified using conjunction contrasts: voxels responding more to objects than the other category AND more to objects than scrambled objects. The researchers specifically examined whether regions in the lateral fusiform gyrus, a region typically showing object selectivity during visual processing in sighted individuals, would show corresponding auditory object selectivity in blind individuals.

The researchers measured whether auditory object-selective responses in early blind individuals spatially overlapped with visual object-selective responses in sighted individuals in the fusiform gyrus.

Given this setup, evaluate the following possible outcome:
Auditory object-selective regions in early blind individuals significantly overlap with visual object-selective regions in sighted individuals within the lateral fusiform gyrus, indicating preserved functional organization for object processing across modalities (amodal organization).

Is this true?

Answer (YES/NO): YES